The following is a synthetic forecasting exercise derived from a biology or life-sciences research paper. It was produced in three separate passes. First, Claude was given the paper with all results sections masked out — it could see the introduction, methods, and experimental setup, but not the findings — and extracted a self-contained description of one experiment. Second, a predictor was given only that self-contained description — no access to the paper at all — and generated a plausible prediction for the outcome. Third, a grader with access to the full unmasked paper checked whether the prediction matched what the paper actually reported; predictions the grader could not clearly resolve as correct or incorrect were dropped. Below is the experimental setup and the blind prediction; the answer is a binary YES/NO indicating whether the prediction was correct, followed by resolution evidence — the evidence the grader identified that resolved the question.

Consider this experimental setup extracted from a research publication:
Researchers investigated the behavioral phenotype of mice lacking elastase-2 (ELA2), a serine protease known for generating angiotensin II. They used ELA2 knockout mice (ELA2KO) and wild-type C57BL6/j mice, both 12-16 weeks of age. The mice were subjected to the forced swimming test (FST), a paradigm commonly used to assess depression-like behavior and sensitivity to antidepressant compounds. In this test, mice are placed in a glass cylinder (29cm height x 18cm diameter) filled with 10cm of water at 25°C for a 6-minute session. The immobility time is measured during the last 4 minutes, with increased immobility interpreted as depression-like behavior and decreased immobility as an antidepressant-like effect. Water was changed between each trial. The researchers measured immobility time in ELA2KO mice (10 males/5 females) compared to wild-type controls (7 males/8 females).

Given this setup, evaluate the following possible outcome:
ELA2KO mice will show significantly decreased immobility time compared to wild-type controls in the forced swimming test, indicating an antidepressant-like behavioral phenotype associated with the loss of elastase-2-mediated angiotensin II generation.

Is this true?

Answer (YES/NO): YES